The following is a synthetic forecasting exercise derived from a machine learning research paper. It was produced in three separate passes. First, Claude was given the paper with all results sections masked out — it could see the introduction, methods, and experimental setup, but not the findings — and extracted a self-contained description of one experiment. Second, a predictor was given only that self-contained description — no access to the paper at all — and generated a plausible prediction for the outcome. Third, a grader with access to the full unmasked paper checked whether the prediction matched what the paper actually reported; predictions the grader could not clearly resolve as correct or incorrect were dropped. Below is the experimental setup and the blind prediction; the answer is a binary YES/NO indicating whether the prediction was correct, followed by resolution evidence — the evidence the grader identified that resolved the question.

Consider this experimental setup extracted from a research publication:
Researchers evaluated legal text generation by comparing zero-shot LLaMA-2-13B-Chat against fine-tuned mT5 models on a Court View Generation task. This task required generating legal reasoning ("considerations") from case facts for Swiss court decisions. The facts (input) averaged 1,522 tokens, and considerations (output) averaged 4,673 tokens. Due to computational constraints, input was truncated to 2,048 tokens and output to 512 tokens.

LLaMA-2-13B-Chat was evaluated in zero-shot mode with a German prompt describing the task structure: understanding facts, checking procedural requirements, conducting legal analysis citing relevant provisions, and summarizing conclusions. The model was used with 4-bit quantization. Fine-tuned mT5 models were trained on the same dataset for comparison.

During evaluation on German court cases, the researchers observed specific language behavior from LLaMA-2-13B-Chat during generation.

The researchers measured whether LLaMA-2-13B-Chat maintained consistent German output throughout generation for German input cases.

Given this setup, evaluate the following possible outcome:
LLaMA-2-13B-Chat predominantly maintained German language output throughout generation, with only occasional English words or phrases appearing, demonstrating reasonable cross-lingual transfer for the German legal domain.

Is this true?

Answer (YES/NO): NO